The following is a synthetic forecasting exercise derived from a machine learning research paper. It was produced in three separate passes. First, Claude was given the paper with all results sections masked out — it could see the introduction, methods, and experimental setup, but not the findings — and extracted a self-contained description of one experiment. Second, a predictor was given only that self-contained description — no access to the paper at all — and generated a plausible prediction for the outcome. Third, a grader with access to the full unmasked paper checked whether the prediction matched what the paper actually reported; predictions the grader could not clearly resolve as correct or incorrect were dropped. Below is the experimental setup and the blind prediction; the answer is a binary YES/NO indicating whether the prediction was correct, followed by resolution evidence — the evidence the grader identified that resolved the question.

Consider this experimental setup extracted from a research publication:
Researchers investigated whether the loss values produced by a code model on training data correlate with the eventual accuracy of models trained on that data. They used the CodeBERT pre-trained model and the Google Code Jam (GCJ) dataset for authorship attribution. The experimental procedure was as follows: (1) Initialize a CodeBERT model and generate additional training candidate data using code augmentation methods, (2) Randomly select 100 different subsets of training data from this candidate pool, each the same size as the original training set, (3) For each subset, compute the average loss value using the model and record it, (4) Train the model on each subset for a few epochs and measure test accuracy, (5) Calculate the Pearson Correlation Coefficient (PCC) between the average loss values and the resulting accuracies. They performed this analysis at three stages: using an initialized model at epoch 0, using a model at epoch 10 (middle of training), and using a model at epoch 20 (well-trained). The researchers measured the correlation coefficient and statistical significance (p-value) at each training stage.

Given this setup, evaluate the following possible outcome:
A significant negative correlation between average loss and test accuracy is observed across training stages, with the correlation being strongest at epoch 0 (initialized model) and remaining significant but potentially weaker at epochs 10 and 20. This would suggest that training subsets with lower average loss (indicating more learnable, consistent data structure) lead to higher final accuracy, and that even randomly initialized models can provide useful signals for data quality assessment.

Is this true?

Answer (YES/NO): NO